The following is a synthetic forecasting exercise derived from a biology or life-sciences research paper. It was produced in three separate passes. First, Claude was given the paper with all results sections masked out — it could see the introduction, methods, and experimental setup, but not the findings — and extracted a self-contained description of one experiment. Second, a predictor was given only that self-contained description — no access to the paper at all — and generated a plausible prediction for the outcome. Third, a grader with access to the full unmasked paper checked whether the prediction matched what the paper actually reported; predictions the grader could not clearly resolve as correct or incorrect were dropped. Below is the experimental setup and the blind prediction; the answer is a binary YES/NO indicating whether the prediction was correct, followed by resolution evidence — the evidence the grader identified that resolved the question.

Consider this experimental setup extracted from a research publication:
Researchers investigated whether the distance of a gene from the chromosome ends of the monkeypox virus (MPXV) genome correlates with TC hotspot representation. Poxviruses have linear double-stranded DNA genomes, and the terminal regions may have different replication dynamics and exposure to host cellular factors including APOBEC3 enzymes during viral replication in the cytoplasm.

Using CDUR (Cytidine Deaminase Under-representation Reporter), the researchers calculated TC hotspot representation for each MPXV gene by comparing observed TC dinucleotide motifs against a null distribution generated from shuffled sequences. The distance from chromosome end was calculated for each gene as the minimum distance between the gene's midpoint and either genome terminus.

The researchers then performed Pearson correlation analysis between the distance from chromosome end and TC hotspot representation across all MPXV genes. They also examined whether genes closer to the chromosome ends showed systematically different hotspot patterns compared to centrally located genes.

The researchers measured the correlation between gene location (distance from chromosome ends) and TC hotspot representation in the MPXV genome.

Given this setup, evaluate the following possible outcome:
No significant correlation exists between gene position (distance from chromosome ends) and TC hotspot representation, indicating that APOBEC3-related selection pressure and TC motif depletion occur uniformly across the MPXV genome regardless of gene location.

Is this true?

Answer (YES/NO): NO